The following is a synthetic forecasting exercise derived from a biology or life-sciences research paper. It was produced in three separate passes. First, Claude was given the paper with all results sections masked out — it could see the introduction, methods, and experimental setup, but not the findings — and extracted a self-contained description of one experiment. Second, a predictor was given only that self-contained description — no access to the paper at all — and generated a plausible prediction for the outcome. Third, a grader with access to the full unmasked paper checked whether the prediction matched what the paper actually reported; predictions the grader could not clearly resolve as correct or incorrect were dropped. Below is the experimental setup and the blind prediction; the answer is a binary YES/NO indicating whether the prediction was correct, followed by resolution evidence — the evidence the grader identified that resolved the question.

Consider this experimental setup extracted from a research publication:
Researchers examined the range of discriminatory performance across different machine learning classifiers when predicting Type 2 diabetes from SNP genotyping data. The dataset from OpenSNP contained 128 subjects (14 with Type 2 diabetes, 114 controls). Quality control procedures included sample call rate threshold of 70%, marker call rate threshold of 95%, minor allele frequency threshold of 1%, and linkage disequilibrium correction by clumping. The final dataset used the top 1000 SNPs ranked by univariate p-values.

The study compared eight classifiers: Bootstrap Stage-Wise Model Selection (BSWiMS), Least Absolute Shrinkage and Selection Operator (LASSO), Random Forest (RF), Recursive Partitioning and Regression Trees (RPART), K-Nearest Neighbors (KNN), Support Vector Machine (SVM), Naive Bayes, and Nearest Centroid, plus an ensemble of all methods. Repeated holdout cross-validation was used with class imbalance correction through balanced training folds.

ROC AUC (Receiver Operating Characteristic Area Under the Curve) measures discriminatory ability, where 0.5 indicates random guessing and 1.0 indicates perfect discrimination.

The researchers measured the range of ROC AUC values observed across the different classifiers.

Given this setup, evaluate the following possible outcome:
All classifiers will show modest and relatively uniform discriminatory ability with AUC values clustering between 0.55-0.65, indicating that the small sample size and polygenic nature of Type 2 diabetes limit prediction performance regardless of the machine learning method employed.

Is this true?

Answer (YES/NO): NO